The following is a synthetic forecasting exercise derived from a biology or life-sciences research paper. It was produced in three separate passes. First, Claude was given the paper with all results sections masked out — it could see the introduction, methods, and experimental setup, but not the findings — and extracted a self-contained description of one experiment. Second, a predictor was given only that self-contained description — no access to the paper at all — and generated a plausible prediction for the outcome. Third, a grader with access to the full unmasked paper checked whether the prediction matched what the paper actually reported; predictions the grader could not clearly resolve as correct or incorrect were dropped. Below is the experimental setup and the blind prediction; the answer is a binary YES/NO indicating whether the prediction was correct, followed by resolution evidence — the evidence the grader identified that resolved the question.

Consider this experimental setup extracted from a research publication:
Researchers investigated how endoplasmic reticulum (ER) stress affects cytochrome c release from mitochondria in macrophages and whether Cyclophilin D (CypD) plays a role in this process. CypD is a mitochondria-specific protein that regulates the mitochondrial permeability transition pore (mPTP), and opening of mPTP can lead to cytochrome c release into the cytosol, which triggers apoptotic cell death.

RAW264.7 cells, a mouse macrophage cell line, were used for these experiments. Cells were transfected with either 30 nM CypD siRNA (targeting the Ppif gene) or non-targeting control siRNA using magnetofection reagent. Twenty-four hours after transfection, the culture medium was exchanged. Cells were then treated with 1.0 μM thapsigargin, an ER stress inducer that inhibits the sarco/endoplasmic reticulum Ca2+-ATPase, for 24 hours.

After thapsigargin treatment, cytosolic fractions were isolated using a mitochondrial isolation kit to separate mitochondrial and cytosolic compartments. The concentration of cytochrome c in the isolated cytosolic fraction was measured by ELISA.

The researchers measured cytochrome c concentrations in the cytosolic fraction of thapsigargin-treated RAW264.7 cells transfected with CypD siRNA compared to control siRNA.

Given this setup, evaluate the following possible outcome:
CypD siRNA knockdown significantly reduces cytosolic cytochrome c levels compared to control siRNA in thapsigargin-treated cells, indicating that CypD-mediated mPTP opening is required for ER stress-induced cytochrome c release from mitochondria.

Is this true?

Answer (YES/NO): YES